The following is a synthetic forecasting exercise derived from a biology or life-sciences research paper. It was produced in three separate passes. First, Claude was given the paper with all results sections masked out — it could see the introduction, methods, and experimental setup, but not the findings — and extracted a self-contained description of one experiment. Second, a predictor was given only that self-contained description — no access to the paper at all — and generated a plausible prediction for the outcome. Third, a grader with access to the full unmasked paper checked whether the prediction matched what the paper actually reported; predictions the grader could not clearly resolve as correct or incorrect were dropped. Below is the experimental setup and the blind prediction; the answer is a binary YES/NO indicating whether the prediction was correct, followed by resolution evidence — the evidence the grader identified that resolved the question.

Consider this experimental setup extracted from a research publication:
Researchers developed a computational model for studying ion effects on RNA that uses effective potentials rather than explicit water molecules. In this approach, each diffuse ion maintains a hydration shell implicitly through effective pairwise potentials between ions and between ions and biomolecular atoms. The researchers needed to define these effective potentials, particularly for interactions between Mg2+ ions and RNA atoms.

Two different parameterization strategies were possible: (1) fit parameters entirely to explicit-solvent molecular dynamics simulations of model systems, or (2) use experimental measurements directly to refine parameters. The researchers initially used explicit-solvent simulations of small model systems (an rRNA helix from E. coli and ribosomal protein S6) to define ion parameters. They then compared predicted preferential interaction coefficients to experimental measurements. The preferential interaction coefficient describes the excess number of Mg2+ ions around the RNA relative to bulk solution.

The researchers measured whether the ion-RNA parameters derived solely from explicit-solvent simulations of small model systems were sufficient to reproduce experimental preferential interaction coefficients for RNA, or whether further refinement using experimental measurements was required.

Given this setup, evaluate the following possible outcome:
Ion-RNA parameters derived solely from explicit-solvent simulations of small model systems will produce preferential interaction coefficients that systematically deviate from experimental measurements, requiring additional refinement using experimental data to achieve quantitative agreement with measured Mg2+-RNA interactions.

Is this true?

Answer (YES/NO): YES